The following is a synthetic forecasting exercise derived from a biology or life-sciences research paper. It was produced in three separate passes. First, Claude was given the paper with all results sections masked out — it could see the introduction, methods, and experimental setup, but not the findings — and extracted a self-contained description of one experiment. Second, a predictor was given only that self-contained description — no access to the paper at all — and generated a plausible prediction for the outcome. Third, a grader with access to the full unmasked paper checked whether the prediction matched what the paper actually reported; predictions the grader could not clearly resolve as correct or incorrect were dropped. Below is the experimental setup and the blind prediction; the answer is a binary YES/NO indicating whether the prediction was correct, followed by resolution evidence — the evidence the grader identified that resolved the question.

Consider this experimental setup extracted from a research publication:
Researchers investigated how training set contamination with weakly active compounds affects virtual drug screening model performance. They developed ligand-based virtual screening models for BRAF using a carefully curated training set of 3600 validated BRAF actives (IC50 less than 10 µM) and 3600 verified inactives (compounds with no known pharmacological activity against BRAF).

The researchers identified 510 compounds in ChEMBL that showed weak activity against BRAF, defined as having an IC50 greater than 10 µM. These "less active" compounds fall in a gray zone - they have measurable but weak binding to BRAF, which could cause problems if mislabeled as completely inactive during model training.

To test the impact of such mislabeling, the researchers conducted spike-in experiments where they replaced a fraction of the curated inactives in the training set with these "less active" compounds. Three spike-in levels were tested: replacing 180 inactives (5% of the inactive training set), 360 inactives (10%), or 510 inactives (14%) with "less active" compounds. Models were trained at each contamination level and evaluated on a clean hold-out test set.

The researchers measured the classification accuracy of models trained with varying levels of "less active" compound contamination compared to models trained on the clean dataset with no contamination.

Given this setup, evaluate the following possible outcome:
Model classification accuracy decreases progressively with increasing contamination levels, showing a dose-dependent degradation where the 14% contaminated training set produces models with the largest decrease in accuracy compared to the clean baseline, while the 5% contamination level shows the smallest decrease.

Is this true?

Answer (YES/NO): YES